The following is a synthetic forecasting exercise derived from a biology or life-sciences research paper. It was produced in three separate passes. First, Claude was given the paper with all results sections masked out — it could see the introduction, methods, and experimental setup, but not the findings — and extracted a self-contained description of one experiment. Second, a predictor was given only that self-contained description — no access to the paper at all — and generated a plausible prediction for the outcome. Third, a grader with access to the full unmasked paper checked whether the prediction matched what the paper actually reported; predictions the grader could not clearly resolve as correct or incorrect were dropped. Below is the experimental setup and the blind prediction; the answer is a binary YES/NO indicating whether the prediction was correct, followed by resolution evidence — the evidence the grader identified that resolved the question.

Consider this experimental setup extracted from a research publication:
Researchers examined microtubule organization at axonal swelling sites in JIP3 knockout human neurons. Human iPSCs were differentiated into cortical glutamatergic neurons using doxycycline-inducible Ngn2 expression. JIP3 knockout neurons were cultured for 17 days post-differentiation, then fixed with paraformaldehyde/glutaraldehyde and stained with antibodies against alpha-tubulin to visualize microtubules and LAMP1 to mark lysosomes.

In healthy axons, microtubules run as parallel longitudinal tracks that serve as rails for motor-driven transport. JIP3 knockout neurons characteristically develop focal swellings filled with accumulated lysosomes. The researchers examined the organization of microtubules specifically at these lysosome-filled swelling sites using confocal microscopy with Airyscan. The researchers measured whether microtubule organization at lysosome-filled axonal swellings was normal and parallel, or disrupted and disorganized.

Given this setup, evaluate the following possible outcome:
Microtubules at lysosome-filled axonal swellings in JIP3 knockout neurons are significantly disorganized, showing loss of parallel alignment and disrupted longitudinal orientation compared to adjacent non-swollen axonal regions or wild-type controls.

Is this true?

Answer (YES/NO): YES